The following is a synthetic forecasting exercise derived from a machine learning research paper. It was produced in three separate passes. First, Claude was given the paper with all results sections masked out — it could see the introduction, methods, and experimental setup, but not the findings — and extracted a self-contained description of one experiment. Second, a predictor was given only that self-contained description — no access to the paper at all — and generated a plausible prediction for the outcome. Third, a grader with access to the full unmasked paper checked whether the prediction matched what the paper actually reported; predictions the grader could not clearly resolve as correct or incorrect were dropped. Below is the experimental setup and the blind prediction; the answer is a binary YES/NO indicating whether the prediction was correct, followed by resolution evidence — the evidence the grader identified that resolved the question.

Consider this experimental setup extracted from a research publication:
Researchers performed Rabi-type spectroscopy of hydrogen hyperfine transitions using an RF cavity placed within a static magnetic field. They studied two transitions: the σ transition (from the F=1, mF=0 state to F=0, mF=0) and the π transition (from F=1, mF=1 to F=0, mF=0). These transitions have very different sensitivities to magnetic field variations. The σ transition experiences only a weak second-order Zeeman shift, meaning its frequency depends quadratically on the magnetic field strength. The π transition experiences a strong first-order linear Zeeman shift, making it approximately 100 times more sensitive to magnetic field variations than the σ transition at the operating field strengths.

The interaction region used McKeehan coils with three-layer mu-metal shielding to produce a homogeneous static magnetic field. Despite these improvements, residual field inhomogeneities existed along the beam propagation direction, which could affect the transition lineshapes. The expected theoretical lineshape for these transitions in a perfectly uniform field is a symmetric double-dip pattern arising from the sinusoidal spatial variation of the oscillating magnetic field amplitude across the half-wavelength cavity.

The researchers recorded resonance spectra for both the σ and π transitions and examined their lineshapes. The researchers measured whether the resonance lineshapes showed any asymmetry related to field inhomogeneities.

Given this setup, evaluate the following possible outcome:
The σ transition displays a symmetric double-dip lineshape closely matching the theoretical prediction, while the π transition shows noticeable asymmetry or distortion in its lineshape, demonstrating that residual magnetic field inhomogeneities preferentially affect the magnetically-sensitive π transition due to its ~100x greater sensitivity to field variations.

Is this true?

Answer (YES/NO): YES